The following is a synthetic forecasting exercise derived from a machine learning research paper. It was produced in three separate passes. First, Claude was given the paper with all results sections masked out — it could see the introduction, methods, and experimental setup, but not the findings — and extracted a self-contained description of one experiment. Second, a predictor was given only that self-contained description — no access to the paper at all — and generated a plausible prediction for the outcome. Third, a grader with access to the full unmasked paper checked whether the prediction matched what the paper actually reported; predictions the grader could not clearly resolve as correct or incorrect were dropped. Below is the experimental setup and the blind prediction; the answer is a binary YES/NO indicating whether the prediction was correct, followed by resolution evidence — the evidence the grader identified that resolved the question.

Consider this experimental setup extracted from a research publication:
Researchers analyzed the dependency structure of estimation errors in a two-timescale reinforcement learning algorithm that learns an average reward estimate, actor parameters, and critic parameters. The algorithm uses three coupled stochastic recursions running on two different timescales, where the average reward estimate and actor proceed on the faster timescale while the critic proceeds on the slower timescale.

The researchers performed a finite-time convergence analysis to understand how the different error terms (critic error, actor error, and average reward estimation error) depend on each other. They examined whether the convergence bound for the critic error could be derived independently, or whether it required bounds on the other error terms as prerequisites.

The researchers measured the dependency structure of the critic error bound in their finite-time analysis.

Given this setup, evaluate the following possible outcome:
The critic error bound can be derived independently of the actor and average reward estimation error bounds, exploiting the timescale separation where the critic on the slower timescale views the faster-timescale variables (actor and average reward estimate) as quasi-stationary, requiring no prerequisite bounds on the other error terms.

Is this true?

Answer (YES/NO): NO